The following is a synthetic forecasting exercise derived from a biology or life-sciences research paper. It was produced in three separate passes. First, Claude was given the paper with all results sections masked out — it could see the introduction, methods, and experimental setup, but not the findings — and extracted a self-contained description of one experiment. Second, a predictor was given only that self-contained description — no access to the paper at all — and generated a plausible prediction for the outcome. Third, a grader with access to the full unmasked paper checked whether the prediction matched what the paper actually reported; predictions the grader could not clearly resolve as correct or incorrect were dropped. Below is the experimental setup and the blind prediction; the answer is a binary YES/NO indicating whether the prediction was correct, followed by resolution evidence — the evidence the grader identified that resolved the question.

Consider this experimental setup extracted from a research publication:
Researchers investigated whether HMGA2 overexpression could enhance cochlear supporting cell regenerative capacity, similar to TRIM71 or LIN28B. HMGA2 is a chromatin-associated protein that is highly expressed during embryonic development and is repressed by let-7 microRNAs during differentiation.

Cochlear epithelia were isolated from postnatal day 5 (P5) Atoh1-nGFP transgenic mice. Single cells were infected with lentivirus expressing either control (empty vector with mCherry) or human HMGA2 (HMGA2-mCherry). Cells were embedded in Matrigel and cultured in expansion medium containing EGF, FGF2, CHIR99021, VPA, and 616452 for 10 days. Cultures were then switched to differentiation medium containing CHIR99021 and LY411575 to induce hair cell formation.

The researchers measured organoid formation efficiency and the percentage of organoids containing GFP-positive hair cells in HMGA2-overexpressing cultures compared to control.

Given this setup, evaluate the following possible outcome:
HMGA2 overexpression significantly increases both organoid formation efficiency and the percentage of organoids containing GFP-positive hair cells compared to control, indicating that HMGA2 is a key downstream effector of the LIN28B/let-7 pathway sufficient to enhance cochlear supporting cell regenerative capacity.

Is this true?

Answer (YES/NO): NO